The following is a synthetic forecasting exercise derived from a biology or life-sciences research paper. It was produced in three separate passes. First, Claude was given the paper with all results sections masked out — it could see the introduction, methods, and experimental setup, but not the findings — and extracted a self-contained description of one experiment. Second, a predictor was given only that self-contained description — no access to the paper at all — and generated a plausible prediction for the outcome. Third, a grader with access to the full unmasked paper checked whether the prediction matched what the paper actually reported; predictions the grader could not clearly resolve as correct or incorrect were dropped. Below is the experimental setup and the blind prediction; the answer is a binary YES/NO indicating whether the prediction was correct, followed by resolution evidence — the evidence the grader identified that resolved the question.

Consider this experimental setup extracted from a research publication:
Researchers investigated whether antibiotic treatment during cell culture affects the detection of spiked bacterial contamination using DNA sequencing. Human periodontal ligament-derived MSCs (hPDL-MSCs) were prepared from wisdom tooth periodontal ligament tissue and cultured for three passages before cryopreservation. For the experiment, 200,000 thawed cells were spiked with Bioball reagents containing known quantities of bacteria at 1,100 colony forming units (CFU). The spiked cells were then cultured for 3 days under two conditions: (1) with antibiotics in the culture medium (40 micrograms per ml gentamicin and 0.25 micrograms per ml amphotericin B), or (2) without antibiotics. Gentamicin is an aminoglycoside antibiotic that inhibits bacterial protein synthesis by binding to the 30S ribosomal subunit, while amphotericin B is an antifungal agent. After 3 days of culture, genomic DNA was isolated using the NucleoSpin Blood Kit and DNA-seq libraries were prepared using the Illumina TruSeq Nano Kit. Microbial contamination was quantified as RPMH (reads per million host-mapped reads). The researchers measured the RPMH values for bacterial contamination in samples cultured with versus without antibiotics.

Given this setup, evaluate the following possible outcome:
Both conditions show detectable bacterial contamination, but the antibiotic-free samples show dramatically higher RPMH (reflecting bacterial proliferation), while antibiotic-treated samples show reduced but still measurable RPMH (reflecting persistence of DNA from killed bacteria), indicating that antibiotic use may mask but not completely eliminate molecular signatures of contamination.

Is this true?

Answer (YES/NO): YES